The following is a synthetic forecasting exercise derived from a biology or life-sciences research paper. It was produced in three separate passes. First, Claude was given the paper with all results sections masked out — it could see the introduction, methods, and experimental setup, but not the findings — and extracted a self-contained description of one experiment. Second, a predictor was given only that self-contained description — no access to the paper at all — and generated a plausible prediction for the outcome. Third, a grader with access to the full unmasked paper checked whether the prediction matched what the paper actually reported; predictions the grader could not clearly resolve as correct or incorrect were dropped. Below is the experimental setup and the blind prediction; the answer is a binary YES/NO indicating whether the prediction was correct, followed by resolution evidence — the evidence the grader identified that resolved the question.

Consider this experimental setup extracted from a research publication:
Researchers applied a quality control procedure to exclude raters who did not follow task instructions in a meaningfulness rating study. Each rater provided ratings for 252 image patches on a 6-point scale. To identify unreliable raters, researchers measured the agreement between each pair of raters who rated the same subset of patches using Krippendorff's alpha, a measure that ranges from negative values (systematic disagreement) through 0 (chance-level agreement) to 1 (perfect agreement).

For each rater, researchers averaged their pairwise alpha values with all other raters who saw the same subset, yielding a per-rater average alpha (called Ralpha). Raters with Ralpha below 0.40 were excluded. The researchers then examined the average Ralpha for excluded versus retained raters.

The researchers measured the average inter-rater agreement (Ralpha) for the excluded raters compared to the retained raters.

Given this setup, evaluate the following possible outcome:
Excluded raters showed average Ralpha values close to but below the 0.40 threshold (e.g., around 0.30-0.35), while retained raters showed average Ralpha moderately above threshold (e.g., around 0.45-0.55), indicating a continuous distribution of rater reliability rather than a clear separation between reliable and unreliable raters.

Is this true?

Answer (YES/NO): NO